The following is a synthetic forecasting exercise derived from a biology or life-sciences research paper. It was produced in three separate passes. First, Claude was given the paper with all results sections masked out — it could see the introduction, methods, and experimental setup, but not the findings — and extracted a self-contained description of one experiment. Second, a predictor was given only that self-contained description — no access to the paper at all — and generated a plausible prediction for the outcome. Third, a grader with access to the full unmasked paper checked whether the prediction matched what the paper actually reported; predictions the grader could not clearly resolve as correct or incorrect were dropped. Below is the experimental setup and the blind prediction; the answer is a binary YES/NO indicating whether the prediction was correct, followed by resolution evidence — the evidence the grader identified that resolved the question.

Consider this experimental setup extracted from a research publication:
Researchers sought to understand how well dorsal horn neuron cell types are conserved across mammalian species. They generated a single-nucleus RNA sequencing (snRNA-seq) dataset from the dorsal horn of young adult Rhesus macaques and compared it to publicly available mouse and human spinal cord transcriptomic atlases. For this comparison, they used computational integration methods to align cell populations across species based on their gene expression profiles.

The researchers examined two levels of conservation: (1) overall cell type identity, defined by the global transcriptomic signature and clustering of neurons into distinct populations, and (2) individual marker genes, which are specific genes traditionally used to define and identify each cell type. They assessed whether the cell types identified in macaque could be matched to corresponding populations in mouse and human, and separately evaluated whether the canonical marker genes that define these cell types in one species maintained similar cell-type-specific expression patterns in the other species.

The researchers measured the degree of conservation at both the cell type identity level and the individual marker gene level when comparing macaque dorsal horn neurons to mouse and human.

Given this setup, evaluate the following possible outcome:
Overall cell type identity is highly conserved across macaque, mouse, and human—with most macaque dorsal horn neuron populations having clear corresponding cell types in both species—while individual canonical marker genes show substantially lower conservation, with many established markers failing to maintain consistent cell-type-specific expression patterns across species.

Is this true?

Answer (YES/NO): YES